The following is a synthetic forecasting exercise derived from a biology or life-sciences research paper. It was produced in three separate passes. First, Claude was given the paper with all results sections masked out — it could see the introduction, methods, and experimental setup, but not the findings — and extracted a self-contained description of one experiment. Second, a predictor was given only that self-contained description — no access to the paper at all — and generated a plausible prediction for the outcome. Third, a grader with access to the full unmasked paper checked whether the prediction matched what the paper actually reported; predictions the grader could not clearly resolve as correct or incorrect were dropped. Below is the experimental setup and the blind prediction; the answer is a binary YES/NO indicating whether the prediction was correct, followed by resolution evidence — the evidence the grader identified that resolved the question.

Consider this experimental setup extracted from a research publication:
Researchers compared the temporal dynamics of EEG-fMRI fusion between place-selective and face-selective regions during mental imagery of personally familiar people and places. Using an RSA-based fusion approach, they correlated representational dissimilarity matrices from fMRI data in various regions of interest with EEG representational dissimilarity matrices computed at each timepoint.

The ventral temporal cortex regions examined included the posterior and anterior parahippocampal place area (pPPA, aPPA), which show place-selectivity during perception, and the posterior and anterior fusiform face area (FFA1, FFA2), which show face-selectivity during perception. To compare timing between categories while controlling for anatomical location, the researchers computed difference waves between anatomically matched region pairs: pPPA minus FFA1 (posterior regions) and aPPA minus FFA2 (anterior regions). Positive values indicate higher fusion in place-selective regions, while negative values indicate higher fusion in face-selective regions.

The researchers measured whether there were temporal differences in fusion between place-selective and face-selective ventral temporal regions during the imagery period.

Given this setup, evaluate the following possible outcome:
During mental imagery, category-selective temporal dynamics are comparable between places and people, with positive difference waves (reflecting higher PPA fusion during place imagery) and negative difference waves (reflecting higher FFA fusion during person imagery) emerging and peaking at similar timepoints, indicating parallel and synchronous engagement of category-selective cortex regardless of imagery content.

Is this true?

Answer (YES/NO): NO